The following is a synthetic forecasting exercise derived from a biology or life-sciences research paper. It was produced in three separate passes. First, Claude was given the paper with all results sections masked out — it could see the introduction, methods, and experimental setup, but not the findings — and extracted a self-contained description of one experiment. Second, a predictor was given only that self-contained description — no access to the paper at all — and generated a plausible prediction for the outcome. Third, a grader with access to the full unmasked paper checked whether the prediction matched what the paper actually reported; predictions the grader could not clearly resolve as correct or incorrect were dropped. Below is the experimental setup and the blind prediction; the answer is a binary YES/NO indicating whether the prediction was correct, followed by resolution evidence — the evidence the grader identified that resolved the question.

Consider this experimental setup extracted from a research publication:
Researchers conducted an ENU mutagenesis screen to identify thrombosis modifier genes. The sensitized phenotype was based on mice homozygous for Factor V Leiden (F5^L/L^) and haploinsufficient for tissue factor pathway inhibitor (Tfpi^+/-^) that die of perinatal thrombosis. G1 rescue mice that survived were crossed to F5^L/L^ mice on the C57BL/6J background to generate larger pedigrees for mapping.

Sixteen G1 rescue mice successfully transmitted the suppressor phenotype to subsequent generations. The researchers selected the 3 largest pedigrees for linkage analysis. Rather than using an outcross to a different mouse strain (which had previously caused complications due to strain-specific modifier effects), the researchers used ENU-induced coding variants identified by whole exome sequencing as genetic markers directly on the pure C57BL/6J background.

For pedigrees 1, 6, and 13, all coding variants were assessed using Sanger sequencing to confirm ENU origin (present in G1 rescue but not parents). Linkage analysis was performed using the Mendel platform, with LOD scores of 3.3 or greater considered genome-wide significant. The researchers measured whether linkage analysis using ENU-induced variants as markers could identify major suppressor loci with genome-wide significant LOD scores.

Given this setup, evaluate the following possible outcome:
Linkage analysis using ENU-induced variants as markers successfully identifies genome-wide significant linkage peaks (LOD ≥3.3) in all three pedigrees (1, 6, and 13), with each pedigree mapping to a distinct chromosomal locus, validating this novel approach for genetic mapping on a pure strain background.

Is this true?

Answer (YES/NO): NO